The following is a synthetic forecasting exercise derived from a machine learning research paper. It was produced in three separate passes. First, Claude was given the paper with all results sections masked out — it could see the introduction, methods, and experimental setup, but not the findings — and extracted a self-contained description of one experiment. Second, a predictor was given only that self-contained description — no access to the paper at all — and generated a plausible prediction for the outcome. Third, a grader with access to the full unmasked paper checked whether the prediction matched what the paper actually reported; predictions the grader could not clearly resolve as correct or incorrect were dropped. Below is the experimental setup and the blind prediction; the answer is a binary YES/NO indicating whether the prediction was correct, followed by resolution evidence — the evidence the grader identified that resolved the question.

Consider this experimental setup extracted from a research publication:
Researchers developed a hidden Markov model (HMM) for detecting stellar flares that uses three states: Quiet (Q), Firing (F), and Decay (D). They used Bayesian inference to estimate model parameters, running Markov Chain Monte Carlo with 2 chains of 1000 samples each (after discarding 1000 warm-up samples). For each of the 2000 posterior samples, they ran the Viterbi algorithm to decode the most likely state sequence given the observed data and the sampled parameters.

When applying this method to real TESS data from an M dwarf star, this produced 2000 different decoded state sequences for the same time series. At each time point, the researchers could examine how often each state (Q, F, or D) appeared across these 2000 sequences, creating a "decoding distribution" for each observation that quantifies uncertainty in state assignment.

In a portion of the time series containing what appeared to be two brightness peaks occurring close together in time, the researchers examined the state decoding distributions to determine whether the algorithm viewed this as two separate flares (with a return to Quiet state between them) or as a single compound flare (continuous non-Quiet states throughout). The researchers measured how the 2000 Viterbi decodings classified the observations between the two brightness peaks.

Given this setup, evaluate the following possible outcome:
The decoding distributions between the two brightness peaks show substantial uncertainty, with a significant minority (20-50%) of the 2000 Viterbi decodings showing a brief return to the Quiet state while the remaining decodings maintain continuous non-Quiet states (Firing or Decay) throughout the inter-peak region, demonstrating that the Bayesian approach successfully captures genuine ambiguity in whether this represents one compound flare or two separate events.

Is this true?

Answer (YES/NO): NO